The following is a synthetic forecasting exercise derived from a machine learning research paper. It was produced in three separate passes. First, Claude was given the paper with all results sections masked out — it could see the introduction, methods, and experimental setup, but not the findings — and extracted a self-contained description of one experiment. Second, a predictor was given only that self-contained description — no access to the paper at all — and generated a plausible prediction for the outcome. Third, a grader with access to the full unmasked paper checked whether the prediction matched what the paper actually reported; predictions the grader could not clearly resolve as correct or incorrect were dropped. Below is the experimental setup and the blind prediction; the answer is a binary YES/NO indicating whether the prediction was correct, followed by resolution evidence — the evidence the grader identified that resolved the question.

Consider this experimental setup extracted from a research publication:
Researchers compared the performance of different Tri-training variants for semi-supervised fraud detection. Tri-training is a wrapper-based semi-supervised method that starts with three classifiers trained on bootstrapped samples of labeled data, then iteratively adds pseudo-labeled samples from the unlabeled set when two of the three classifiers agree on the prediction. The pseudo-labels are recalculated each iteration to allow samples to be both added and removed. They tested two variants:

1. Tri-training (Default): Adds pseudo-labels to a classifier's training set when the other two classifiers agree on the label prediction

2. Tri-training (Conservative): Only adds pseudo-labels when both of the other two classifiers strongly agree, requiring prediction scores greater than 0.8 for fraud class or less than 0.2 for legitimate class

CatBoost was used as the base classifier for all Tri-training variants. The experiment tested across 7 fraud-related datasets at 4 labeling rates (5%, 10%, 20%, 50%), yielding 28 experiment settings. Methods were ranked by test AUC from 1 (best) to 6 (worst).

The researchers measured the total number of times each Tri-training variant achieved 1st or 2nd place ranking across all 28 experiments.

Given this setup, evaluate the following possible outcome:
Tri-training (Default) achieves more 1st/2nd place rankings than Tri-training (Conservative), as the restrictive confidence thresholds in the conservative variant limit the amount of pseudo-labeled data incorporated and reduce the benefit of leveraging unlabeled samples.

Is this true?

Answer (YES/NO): NO